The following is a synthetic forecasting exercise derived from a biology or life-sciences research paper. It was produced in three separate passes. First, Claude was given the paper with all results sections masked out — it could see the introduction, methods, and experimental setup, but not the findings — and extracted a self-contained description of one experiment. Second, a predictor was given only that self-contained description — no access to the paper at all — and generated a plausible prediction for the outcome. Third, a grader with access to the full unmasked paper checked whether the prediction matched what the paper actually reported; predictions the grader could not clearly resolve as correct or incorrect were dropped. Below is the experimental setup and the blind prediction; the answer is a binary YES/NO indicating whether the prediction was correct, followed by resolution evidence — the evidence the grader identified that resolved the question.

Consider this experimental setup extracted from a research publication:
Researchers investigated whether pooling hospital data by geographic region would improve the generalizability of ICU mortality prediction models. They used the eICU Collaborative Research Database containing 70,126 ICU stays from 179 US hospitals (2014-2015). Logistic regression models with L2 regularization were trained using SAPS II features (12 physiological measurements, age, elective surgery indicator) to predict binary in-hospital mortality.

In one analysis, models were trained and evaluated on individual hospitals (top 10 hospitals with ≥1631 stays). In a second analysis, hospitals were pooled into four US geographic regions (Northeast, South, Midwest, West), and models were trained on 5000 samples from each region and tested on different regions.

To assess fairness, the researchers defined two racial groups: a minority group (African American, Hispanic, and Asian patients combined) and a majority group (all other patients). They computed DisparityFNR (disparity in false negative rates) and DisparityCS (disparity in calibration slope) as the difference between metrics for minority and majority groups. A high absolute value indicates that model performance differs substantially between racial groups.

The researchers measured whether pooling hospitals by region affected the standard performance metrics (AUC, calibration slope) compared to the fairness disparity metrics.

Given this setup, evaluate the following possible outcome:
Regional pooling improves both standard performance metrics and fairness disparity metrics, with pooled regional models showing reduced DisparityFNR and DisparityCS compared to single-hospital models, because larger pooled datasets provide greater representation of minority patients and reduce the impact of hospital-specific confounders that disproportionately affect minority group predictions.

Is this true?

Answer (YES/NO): NO